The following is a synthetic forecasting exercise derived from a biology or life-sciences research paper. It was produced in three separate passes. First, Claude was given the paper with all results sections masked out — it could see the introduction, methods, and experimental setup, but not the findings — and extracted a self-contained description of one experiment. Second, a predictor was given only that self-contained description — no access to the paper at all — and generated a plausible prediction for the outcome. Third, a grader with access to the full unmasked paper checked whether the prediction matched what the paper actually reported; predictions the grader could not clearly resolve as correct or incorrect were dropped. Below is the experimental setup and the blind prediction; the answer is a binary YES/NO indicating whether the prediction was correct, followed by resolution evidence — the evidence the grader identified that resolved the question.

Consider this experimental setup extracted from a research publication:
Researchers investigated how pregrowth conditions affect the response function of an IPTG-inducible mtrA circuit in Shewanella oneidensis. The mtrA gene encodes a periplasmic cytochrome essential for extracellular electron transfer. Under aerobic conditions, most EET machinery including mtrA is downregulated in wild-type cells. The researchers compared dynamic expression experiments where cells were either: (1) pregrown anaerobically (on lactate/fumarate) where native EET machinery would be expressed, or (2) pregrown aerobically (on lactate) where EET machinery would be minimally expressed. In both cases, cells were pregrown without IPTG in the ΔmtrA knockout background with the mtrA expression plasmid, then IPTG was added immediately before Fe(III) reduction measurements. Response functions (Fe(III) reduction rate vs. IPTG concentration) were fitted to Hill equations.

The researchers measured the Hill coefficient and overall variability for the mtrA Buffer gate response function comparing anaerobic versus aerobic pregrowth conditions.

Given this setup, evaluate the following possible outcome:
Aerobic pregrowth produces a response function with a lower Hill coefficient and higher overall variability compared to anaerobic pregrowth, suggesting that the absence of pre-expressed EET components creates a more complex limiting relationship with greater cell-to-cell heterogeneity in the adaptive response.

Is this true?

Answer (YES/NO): NO